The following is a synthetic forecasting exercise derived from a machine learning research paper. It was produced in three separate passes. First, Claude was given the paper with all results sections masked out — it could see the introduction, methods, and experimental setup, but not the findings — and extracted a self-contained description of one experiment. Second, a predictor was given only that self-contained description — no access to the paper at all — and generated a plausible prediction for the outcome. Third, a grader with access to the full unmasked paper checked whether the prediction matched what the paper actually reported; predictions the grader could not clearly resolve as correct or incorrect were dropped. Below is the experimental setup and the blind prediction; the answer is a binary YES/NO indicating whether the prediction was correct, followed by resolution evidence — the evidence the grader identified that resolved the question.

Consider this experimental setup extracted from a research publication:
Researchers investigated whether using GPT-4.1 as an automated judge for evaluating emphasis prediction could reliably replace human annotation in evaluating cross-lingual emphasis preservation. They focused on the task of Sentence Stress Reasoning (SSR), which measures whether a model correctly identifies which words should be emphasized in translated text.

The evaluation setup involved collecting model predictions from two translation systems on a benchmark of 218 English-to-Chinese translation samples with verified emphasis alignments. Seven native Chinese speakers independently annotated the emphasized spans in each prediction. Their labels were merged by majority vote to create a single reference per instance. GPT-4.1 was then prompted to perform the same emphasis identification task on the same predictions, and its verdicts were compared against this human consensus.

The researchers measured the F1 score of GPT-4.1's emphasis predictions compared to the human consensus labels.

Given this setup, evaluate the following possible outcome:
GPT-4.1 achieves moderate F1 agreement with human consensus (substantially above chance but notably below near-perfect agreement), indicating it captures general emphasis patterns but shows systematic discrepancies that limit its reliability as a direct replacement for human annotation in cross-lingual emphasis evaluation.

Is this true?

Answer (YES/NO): NO